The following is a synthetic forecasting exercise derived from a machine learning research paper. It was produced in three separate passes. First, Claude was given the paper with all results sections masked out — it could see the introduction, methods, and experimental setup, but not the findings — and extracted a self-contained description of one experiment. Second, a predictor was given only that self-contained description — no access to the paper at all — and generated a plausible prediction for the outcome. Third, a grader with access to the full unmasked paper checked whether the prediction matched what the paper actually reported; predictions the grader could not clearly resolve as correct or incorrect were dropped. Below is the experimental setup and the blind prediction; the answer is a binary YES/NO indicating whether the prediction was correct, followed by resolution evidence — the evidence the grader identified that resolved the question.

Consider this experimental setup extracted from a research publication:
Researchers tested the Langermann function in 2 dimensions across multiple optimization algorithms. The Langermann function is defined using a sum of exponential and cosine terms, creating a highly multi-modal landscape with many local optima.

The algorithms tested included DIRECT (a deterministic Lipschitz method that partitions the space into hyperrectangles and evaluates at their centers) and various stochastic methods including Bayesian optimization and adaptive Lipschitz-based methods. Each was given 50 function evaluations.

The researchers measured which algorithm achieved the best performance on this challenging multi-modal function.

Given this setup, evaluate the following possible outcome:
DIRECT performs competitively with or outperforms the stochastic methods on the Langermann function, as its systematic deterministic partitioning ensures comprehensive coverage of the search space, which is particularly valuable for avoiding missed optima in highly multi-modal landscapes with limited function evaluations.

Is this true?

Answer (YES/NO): YES